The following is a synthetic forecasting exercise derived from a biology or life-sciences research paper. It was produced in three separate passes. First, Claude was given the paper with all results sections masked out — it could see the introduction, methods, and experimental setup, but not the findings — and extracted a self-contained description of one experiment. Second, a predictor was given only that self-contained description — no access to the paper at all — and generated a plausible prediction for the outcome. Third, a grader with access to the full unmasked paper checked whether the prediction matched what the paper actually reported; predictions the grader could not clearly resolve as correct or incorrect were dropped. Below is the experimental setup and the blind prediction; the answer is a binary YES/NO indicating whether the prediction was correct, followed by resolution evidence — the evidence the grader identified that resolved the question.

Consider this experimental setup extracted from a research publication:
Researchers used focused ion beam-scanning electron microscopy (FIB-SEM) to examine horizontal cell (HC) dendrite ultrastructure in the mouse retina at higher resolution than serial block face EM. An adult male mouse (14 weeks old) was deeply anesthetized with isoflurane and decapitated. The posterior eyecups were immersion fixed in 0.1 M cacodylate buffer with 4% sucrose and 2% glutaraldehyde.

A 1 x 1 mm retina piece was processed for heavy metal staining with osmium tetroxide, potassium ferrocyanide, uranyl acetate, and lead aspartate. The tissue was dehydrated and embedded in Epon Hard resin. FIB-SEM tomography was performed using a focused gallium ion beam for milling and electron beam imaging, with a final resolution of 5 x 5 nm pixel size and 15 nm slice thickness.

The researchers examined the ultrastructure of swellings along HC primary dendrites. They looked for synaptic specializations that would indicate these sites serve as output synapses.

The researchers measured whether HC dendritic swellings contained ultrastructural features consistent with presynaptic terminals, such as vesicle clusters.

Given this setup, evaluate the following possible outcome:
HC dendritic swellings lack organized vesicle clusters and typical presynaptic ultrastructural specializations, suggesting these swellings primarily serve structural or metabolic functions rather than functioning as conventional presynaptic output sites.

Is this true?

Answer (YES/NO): NO